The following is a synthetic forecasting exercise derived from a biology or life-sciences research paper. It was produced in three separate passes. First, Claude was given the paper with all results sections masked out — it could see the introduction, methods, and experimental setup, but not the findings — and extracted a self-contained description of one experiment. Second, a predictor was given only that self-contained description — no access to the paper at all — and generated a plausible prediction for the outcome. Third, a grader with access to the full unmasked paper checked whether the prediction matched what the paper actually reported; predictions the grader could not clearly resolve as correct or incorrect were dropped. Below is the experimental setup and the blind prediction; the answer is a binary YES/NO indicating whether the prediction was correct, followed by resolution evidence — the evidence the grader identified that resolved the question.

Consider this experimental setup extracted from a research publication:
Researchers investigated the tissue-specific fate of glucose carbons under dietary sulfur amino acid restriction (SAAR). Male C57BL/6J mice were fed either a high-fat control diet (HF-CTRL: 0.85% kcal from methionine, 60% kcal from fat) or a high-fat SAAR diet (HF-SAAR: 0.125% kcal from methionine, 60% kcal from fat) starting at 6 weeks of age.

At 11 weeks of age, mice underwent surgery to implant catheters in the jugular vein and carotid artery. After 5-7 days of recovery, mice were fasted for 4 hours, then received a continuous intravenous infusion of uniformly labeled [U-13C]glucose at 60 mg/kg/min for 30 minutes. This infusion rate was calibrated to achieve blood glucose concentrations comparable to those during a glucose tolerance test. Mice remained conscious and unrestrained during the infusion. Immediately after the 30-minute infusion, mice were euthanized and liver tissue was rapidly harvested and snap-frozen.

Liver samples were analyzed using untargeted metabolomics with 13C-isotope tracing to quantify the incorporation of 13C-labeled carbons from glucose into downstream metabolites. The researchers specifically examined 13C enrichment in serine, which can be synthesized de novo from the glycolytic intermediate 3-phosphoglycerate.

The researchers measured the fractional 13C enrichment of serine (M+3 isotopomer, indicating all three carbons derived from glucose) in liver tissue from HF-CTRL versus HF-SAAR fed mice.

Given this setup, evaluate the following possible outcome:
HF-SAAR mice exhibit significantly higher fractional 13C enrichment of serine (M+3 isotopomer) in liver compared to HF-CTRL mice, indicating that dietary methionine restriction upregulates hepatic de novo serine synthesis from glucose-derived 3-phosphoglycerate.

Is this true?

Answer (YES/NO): YES